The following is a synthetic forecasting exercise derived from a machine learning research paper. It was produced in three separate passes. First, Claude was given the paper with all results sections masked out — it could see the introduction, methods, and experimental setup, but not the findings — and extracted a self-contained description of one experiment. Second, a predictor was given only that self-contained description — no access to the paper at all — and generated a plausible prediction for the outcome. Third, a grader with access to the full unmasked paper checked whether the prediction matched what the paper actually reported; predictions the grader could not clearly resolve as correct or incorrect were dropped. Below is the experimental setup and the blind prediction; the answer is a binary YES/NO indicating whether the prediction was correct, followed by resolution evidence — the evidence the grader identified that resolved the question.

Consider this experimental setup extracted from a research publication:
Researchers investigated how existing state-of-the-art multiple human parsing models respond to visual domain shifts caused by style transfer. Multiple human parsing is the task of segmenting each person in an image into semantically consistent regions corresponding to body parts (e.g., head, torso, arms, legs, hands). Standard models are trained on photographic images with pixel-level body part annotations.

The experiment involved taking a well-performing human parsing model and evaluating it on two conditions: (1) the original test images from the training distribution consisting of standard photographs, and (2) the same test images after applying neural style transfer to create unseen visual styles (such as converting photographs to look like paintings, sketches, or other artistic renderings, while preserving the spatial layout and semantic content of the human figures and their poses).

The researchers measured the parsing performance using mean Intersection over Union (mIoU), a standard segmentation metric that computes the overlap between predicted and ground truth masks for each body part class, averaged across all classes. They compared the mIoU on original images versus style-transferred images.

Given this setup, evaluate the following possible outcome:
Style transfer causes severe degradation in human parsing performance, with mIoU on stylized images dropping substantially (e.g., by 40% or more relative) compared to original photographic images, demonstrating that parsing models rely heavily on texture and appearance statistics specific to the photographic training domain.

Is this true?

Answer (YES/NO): YES